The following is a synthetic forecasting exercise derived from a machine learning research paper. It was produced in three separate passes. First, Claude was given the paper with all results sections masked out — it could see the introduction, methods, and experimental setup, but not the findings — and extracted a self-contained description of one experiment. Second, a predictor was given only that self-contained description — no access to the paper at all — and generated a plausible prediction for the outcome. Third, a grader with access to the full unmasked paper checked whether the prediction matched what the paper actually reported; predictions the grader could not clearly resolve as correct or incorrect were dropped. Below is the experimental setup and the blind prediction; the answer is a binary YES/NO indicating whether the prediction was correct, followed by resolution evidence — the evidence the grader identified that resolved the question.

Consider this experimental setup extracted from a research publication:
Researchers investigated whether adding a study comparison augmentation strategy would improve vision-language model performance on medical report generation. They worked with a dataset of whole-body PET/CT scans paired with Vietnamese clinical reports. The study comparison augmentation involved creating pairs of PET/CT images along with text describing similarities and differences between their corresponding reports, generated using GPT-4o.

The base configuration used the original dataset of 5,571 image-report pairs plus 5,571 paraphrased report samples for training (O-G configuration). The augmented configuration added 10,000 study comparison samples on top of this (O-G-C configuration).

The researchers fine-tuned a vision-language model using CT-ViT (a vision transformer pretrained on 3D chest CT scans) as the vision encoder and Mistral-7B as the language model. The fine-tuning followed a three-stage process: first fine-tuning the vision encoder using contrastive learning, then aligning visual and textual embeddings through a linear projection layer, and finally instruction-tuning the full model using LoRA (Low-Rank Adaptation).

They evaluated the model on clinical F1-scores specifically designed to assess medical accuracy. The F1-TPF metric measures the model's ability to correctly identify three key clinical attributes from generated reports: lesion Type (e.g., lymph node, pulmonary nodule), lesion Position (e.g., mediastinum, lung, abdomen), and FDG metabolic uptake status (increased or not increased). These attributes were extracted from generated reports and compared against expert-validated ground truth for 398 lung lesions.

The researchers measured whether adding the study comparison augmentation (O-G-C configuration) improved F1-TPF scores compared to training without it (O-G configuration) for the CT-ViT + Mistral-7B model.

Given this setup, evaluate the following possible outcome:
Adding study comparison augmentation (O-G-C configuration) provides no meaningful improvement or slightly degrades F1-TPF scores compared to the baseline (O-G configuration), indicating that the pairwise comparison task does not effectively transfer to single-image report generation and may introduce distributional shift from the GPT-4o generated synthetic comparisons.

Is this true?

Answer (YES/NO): YES